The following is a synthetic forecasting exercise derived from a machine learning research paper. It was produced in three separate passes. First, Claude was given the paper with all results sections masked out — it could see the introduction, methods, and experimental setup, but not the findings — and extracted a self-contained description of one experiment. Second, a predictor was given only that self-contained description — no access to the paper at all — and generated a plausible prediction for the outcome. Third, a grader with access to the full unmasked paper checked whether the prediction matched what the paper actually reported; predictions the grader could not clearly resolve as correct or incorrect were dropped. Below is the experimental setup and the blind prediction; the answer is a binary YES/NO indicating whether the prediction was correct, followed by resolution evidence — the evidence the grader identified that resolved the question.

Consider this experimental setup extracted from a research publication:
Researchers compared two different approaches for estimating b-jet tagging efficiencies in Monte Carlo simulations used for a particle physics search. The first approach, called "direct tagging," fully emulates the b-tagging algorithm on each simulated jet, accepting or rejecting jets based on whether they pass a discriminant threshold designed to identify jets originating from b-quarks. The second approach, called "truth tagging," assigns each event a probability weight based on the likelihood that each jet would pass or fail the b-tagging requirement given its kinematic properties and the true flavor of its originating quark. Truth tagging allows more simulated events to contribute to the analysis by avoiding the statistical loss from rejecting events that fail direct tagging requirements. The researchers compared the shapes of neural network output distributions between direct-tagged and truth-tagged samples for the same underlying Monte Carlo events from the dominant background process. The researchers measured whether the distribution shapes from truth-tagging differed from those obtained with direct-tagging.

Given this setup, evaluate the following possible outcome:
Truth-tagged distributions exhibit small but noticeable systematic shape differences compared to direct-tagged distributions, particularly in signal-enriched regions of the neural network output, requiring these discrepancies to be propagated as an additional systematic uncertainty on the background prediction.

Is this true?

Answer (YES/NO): NO